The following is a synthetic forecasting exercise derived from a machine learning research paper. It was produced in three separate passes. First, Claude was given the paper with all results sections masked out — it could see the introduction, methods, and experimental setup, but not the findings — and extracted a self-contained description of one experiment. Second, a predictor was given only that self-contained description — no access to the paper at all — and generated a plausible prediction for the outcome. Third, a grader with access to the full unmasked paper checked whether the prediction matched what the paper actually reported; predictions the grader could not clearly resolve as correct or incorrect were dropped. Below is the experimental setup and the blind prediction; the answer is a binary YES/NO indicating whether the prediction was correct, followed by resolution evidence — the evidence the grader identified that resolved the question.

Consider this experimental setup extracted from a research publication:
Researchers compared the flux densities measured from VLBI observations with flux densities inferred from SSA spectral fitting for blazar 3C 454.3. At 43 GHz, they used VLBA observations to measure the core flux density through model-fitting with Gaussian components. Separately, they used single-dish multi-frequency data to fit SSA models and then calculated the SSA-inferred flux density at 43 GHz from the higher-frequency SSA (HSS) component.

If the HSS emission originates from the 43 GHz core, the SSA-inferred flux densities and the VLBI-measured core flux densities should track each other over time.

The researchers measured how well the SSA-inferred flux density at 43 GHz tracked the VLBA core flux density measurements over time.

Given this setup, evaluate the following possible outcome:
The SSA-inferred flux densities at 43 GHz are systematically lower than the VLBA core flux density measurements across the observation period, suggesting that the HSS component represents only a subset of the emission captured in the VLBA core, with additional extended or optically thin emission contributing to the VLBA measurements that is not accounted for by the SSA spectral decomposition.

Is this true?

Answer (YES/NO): NO